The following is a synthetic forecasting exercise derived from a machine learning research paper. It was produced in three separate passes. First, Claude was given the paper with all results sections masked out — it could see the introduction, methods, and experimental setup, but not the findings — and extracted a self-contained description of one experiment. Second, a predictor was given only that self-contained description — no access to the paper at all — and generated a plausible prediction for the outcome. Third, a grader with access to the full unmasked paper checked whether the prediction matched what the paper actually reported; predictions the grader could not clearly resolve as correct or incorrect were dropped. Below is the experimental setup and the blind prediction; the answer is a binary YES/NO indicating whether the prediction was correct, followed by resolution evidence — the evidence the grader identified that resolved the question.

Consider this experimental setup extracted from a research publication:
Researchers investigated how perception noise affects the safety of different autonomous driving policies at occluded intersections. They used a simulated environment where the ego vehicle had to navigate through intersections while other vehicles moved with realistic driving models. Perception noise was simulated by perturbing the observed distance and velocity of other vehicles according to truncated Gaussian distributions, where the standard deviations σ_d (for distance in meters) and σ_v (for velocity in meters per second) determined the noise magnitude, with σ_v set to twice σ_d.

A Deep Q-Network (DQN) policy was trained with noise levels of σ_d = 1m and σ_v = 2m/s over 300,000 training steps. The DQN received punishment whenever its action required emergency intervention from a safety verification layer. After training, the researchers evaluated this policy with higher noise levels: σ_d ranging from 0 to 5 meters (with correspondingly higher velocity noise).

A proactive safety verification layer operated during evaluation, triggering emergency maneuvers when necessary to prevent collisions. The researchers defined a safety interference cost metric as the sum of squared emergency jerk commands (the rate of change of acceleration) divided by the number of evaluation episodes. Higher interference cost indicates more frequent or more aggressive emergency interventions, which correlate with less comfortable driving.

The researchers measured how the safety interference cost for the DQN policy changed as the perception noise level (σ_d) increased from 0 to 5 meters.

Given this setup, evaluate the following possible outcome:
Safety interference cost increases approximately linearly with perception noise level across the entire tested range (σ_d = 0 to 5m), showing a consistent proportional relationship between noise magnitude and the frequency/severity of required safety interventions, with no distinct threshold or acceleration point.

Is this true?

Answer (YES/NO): NO